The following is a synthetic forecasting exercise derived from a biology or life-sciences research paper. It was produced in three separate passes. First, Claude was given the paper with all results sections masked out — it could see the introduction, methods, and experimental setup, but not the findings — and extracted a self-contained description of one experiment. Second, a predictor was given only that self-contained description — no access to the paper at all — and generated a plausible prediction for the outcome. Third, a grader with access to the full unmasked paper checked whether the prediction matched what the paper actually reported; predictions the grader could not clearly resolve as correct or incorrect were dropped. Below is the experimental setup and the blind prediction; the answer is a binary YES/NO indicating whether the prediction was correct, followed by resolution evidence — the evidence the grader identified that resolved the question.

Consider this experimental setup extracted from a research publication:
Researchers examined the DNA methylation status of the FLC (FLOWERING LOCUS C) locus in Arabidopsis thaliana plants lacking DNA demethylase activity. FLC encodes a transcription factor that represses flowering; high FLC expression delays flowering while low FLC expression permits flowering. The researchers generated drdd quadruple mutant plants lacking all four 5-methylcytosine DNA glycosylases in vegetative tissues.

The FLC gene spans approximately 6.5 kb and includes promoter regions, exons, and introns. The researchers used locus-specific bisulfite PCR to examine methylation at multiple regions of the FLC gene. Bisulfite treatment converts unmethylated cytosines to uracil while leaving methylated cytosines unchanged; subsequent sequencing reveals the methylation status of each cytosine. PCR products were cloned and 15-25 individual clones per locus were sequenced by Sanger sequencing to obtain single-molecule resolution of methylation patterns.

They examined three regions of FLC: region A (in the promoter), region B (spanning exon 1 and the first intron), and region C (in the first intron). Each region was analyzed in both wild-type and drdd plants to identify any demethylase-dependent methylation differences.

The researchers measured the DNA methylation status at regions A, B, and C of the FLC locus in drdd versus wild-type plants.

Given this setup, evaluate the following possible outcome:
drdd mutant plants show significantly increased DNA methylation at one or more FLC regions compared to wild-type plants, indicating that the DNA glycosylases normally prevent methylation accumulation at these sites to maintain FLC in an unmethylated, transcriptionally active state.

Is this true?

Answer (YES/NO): YES